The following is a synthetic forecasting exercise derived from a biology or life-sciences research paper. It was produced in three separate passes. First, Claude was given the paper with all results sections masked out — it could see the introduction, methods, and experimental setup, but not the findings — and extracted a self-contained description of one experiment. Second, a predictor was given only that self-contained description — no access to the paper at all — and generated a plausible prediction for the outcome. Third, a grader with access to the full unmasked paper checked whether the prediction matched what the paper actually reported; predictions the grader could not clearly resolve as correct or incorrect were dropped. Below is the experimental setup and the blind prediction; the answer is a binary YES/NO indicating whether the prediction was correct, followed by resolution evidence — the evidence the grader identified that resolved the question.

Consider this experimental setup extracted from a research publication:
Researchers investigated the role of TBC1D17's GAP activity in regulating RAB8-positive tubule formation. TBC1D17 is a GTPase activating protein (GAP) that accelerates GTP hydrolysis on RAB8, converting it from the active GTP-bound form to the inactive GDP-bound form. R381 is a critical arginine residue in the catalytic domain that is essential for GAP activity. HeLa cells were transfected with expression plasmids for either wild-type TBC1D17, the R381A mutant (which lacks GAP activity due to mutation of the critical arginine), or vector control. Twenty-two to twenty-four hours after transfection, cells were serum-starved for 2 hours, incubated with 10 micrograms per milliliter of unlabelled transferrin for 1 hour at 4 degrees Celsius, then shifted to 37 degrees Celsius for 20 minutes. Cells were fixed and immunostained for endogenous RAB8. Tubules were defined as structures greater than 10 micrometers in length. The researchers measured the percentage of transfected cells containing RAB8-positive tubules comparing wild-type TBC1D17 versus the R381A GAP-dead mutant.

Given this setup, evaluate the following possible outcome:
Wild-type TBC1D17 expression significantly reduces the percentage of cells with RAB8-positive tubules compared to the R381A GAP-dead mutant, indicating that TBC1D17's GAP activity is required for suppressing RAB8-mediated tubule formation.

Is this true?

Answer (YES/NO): YES